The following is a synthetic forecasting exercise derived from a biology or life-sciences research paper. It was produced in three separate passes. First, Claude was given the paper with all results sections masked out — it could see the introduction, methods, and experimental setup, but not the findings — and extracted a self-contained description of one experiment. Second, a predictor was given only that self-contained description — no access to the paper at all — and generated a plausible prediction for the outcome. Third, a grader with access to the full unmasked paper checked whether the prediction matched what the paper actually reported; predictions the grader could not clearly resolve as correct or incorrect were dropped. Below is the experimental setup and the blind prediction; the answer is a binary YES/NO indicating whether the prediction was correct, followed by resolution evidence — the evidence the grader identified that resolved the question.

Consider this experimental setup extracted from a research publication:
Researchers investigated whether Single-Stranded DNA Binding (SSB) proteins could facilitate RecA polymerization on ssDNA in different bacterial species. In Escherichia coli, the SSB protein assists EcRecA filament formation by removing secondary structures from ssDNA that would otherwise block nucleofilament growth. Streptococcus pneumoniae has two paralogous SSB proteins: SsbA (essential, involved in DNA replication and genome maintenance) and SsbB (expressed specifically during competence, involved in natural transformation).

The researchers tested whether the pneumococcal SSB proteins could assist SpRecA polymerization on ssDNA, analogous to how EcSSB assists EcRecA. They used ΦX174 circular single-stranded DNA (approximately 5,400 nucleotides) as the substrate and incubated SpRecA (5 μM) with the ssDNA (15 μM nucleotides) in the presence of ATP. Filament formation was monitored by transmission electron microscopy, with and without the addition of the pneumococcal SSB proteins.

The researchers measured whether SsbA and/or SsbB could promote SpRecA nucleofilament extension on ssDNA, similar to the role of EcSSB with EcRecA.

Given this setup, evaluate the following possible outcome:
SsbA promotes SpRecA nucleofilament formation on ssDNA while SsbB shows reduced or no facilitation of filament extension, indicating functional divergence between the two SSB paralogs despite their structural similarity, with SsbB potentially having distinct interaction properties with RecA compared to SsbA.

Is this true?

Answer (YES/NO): NO